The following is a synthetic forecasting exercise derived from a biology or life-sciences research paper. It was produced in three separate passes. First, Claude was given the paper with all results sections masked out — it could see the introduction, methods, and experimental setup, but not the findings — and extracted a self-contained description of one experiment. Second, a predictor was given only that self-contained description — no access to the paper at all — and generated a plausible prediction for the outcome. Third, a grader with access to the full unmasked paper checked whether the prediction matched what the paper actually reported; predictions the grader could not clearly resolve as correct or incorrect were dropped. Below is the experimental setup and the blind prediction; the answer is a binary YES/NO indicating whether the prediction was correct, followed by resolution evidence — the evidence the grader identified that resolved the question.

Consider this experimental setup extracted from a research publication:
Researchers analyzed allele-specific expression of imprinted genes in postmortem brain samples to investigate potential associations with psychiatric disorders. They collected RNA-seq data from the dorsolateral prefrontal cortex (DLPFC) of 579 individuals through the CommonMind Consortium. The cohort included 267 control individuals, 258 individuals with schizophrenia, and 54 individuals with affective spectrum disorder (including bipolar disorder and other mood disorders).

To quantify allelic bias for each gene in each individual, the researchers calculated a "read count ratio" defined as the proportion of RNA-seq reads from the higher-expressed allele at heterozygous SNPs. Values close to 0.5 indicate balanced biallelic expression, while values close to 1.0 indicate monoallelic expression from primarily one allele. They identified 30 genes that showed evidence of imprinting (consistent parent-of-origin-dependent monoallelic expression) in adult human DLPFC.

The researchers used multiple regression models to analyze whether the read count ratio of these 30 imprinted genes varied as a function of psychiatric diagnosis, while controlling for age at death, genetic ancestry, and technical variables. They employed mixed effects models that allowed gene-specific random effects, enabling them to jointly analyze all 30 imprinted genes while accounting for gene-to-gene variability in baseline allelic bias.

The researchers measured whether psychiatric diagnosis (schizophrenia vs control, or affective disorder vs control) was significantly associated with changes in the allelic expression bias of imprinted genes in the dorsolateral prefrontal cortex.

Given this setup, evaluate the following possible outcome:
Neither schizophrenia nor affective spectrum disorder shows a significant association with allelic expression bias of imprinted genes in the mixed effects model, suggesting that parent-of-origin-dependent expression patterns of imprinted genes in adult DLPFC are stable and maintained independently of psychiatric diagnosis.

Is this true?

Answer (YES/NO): YES